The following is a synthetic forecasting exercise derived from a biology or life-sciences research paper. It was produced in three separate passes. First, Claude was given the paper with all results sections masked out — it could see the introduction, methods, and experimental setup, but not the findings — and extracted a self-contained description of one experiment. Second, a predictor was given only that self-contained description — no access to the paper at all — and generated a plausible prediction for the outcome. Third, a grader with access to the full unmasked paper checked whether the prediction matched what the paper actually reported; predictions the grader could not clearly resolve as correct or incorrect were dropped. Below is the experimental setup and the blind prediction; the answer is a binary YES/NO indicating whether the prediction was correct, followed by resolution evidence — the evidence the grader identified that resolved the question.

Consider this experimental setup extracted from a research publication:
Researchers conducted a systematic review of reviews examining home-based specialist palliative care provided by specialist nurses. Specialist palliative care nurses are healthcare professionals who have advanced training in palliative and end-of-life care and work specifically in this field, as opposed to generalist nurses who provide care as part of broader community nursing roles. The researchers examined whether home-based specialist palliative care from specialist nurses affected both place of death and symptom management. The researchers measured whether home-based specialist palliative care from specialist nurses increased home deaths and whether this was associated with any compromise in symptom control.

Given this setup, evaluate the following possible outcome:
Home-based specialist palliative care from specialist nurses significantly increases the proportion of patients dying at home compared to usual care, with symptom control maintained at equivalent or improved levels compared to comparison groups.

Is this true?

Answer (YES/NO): YES